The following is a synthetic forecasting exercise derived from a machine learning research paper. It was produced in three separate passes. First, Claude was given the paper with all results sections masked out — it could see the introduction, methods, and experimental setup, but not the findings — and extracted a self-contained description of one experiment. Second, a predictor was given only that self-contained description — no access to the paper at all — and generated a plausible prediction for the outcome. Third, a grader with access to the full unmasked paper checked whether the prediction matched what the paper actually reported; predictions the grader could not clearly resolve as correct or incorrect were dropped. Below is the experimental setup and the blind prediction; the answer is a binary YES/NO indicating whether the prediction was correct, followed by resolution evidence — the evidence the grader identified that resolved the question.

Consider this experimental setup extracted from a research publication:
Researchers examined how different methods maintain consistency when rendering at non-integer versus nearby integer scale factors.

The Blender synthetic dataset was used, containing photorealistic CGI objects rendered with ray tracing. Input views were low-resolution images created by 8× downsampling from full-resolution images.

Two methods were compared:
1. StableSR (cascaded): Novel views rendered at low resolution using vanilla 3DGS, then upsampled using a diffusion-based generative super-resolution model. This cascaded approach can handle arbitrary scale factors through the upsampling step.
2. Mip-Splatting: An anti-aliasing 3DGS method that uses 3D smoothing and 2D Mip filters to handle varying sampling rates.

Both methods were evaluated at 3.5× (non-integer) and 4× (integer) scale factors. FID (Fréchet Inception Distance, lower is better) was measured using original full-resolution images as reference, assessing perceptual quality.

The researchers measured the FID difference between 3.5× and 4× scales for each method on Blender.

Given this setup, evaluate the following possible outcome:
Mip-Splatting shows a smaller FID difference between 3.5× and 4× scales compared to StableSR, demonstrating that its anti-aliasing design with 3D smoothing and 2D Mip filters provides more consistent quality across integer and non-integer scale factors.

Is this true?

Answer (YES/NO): NO